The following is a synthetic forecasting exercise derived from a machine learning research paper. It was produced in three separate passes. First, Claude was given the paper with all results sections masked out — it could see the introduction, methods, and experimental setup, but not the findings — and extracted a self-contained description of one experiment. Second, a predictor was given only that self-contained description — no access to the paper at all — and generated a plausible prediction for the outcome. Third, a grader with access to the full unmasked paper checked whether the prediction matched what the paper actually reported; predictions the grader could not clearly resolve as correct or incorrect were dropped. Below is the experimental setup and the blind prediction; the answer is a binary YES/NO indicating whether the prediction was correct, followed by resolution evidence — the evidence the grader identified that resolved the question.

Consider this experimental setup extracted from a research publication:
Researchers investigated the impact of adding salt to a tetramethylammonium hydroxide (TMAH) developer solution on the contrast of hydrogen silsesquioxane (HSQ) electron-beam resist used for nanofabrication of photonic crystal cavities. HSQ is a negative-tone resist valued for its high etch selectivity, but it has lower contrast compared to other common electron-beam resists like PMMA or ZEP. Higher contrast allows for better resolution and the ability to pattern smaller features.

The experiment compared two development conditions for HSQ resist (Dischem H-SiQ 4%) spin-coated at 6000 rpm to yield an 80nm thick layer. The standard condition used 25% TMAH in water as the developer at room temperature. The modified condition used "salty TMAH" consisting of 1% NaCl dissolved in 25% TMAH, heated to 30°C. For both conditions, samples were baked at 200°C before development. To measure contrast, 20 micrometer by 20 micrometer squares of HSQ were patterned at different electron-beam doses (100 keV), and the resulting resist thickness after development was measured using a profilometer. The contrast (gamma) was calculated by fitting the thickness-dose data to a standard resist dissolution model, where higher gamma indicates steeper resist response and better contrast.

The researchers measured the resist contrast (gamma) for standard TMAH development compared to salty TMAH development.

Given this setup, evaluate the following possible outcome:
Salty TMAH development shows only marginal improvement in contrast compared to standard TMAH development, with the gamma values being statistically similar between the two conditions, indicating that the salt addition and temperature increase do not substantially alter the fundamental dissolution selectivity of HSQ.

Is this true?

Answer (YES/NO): NO